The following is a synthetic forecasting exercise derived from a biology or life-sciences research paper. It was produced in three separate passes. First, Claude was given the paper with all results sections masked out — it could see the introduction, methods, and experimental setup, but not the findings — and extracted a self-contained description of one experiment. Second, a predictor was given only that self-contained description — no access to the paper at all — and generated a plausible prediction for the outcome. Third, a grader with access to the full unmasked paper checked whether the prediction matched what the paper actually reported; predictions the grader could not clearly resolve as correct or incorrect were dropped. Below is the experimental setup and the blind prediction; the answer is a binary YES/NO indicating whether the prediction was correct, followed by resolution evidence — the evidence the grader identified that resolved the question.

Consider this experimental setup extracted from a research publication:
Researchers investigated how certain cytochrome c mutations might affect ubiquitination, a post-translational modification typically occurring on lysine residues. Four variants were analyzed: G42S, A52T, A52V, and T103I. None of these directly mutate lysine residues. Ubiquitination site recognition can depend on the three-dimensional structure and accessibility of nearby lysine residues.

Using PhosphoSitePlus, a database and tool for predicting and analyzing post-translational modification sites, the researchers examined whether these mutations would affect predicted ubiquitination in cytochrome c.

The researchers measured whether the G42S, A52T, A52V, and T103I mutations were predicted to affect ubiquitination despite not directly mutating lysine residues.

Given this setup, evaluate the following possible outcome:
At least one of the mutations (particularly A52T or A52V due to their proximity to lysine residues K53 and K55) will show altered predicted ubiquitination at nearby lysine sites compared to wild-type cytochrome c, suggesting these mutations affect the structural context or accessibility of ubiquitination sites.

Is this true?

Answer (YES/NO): YES